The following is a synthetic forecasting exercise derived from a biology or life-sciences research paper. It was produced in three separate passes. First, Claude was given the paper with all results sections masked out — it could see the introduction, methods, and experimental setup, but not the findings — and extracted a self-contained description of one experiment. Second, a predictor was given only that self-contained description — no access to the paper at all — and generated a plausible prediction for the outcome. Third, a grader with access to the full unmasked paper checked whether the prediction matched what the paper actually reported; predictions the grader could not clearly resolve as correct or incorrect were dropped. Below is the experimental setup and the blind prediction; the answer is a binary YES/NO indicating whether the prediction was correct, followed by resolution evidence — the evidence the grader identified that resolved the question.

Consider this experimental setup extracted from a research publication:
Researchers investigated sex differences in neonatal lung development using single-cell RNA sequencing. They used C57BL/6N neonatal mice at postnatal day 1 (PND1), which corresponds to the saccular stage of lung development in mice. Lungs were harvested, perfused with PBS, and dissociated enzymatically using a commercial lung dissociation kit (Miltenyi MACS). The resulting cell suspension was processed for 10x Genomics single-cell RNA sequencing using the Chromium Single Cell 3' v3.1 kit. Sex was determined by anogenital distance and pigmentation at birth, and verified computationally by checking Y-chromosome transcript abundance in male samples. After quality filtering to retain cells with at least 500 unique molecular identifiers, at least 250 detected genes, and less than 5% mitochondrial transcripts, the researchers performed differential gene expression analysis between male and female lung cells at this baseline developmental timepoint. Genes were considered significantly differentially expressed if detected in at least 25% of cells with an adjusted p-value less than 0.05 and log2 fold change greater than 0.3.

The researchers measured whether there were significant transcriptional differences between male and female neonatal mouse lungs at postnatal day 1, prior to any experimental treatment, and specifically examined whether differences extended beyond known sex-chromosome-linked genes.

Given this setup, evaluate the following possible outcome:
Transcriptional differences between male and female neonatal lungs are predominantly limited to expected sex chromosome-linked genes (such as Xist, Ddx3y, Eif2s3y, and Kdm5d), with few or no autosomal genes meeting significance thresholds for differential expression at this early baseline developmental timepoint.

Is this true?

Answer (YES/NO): NO